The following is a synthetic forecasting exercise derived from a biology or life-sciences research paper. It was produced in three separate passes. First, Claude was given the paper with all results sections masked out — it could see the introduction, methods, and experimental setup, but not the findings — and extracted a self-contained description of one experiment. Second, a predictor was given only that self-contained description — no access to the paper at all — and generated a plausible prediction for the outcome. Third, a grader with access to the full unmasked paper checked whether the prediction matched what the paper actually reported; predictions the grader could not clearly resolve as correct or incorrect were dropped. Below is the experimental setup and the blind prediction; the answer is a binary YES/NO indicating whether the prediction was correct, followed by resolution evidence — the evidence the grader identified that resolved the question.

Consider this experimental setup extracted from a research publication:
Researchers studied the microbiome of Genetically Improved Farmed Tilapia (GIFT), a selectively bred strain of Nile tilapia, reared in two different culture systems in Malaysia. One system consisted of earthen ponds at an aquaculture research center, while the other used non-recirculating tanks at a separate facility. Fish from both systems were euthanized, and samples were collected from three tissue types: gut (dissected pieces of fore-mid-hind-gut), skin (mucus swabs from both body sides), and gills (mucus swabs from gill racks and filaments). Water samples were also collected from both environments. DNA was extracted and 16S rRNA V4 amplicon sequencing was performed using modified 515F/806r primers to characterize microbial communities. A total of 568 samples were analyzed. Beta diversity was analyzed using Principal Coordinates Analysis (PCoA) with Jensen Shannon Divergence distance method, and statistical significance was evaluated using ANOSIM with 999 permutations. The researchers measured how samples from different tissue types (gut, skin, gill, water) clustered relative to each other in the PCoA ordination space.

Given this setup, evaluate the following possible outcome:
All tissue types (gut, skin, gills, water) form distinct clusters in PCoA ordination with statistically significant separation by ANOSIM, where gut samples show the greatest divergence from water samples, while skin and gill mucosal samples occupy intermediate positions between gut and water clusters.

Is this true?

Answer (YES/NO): NO